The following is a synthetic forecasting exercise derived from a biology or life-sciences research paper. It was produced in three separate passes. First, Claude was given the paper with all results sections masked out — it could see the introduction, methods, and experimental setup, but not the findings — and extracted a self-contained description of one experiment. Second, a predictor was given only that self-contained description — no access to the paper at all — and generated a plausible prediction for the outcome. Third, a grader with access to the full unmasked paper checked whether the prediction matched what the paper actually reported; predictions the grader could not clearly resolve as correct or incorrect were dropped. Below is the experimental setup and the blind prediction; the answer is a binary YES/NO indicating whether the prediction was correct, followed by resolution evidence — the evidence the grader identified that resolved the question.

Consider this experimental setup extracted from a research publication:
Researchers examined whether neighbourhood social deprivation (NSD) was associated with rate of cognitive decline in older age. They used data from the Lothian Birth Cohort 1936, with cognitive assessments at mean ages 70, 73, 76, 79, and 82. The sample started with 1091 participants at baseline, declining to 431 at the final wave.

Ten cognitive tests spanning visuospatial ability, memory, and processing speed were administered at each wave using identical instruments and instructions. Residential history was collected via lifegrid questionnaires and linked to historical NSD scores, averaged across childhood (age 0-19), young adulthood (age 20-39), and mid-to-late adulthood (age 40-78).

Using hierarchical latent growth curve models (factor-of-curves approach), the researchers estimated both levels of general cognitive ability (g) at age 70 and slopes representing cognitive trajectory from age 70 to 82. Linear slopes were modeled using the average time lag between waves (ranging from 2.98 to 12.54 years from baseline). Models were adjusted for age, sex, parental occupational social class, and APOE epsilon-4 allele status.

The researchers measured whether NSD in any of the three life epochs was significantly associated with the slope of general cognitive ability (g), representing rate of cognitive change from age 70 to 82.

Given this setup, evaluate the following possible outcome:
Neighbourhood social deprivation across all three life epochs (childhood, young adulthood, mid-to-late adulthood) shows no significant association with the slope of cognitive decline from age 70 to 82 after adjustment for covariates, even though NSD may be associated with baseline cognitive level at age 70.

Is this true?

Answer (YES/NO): NO